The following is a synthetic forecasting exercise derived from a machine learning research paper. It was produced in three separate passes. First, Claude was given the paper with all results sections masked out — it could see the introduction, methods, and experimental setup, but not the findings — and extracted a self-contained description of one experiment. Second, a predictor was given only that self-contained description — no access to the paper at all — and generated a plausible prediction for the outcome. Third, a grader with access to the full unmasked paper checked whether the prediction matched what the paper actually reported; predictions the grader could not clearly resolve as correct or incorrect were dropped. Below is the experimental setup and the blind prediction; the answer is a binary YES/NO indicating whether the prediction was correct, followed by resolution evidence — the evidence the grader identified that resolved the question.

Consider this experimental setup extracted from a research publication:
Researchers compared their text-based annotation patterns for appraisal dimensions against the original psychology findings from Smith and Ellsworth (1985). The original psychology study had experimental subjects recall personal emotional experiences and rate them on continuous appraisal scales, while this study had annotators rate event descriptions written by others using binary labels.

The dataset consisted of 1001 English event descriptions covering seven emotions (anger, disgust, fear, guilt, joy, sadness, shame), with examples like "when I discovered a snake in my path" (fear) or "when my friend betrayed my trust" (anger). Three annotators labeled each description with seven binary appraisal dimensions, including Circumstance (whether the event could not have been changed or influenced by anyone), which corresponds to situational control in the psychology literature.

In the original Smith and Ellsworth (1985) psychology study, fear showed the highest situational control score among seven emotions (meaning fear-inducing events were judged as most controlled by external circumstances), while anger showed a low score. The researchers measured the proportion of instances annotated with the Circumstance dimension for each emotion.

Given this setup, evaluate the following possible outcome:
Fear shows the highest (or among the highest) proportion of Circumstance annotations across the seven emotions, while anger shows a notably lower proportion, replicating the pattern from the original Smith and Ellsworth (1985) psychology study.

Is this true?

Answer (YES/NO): YES